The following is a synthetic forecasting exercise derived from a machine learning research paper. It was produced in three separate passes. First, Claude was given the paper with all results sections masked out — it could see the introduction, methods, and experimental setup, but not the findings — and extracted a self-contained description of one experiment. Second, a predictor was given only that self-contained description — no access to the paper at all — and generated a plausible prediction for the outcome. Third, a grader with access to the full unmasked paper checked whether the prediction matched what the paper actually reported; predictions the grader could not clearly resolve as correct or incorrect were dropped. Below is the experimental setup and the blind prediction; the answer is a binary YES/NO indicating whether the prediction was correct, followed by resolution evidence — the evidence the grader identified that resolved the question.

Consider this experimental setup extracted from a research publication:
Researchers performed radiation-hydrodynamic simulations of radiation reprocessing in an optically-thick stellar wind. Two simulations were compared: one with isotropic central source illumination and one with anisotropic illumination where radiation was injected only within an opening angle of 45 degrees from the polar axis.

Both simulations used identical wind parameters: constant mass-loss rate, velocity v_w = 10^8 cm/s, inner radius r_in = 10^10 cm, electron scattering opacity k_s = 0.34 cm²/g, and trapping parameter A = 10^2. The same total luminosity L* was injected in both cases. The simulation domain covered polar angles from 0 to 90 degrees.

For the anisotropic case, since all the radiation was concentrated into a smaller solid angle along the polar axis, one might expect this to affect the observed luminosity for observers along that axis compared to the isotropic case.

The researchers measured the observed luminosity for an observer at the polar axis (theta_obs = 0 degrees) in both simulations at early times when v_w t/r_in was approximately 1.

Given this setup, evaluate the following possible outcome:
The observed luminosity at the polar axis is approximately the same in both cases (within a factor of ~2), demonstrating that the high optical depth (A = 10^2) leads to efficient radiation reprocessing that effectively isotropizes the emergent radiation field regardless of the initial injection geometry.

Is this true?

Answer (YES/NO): NO